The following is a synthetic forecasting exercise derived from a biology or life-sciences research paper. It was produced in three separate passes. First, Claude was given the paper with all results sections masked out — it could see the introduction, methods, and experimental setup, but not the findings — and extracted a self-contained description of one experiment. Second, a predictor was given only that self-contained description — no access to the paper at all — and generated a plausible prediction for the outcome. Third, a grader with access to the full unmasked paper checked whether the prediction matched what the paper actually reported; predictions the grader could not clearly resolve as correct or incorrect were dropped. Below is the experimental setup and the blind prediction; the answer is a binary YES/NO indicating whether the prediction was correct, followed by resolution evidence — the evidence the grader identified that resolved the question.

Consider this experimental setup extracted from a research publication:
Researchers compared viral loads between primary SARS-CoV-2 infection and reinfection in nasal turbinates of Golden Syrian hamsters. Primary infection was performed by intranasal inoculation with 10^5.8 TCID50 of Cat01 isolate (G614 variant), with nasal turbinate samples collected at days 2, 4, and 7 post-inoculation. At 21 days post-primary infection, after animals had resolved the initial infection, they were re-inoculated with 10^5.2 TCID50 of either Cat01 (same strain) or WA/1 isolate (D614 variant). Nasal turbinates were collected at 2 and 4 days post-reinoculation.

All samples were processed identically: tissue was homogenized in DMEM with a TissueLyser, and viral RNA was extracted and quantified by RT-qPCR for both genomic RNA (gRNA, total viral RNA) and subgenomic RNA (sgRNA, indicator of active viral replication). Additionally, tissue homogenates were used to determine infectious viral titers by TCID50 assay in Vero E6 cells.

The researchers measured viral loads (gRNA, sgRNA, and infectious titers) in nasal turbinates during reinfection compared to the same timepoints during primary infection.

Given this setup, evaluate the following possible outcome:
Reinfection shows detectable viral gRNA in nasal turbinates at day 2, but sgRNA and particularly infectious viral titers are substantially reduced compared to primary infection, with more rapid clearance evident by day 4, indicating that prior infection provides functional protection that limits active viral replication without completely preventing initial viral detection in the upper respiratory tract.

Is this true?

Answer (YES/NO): YES